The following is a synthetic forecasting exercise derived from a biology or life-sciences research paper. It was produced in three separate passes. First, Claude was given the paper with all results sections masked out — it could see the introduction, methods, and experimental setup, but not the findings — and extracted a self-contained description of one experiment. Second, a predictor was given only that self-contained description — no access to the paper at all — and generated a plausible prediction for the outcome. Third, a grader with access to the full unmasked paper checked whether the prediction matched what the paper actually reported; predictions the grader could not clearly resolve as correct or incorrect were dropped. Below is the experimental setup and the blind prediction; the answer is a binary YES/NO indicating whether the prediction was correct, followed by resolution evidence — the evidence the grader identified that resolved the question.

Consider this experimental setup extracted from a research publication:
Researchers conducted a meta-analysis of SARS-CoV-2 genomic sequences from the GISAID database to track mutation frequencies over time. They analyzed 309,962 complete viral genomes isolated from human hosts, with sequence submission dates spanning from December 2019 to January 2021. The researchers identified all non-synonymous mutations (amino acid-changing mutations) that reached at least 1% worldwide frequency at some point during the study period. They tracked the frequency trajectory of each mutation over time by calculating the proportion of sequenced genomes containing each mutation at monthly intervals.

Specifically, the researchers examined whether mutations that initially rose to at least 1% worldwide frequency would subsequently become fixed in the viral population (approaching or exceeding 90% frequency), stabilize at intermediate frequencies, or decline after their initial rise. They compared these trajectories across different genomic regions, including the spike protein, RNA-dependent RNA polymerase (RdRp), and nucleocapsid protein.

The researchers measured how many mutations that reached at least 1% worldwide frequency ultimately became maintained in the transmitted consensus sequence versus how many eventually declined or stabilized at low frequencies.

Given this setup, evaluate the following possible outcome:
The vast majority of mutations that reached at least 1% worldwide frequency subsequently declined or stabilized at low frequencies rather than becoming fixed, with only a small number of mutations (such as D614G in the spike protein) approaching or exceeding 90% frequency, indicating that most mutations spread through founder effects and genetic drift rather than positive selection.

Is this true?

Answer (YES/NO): NO